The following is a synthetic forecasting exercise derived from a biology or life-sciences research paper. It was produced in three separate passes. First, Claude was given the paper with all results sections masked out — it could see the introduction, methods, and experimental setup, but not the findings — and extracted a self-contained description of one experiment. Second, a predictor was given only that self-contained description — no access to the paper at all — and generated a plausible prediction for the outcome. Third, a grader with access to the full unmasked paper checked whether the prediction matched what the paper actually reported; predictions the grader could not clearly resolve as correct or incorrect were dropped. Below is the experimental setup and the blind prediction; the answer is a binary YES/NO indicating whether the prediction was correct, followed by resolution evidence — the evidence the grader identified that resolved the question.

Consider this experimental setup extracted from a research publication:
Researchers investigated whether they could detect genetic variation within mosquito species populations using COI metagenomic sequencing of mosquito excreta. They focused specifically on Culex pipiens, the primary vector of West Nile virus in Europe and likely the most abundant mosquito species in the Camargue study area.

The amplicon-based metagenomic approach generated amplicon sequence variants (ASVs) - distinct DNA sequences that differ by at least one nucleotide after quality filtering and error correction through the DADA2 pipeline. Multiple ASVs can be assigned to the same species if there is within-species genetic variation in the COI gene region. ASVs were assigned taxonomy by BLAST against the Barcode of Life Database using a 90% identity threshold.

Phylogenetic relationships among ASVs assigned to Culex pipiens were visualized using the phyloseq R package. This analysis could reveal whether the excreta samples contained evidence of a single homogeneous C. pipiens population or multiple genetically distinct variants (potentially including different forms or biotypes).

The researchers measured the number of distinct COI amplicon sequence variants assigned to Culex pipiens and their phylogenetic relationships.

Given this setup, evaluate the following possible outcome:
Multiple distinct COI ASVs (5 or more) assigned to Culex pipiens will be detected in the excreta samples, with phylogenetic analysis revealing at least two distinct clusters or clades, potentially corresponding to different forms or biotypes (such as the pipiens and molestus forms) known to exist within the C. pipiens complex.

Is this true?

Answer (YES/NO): NO